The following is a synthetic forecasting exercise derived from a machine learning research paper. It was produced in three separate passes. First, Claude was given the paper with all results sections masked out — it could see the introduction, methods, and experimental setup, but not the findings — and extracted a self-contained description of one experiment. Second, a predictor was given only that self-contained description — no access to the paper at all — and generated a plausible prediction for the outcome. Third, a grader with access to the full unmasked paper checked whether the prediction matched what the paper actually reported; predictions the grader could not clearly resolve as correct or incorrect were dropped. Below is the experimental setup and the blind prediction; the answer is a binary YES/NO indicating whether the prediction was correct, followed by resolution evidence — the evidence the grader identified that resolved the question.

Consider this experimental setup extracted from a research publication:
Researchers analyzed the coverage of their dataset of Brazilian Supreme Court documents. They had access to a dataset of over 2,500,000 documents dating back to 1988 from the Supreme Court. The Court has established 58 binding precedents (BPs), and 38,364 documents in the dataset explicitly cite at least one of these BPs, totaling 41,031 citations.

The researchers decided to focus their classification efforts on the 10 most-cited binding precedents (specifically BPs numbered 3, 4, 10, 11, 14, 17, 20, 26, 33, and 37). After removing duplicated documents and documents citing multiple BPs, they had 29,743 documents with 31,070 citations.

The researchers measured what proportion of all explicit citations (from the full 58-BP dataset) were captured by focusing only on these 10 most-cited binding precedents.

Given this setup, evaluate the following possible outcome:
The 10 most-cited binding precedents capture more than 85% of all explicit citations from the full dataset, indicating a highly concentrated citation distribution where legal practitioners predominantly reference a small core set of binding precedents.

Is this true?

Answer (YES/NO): NO